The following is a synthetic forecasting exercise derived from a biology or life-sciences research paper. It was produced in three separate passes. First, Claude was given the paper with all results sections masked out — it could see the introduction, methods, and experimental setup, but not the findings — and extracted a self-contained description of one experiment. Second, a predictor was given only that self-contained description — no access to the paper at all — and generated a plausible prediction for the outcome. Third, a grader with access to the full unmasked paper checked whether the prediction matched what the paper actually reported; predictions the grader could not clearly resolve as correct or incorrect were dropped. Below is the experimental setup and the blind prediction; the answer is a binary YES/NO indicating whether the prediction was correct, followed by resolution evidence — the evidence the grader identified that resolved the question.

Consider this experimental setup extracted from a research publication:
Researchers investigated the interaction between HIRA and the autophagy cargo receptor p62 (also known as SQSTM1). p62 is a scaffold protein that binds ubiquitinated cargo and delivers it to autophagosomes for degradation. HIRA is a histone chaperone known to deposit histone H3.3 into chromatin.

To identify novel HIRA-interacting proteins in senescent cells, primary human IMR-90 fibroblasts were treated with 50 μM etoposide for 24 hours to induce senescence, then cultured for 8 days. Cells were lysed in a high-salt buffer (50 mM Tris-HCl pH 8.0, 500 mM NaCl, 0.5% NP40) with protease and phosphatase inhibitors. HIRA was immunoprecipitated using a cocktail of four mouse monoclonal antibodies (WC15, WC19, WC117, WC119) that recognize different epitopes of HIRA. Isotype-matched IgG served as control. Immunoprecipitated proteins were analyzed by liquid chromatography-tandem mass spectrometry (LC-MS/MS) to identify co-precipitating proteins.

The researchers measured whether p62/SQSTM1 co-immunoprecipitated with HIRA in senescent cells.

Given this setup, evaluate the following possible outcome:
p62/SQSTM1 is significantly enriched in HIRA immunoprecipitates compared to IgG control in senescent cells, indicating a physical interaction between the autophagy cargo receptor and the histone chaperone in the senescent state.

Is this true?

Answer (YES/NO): YES